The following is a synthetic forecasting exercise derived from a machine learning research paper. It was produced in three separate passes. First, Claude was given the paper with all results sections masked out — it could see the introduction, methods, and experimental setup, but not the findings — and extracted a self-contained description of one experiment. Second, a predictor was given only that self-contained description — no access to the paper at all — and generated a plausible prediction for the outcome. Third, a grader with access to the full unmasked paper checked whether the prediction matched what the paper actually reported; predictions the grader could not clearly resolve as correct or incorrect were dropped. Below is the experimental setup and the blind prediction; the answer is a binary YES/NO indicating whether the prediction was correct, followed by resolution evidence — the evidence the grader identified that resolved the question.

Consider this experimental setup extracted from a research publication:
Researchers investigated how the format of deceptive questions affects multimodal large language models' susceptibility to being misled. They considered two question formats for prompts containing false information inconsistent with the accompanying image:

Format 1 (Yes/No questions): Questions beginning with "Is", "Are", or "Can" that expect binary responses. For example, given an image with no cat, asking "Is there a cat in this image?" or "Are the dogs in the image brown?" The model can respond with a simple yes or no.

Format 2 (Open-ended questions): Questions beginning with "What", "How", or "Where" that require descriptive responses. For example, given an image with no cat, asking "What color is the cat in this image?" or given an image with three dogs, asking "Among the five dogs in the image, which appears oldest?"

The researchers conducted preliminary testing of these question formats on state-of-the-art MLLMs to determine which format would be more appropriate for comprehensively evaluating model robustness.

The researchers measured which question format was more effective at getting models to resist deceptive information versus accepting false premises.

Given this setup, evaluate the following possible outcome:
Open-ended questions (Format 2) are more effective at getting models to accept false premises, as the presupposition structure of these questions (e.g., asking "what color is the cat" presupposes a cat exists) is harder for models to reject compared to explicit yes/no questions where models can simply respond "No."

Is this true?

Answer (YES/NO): YES